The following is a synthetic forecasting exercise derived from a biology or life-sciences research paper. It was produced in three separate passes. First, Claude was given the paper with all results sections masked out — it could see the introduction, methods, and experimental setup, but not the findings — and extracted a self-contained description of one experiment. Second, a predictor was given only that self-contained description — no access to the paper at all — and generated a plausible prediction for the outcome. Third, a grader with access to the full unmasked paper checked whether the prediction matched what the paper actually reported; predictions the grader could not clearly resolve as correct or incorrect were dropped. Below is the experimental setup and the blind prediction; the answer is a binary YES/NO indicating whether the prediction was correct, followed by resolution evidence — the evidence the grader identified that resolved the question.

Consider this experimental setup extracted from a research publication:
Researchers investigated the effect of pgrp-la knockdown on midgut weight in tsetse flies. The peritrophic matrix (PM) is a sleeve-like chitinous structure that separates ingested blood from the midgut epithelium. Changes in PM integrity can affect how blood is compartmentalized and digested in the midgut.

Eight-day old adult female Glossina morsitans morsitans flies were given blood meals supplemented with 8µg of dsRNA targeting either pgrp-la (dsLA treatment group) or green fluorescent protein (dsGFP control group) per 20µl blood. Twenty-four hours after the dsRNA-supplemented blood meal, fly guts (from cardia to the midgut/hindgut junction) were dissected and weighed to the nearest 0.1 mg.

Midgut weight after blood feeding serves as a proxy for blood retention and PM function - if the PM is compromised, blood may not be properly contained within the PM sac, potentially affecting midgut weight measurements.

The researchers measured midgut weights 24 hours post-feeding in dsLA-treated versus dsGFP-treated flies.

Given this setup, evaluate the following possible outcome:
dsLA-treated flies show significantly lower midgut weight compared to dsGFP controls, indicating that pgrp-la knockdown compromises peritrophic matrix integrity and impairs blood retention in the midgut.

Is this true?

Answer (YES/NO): NO